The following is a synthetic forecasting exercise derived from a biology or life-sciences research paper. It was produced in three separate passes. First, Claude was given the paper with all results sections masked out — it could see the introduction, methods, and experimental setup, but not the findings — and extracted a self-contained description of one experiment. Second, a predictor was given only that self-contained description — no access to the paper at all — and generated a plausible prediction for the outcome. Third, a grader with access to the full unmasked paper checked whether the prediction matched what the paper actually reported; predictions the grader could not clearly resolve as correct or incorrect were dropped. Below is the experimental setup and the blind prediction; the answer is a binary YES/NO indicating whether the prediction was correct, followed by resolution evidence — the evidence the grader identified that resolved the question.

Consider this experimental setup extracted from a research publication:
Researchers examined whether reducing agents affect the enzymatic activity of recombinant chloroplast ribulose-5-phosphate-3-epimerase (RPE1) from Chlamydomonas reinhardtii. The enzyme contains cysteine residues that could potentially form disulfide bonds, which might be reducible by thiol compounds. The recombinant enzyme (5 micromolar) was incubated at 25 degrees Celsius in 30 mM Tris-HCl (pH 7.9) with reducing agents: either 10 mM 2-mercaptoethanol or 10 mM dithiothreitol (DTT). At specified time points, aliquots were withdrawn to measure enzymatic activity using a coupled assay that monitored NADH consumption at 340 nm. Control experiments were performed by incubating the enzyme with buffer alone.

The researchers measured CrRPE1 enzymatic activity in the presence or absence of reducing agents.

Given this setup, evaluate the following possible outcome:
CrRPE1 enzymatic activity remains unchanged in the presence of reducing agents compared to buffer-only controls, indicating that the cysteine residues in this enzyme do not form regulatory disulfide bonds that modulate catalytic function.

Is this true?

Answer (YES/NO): NO